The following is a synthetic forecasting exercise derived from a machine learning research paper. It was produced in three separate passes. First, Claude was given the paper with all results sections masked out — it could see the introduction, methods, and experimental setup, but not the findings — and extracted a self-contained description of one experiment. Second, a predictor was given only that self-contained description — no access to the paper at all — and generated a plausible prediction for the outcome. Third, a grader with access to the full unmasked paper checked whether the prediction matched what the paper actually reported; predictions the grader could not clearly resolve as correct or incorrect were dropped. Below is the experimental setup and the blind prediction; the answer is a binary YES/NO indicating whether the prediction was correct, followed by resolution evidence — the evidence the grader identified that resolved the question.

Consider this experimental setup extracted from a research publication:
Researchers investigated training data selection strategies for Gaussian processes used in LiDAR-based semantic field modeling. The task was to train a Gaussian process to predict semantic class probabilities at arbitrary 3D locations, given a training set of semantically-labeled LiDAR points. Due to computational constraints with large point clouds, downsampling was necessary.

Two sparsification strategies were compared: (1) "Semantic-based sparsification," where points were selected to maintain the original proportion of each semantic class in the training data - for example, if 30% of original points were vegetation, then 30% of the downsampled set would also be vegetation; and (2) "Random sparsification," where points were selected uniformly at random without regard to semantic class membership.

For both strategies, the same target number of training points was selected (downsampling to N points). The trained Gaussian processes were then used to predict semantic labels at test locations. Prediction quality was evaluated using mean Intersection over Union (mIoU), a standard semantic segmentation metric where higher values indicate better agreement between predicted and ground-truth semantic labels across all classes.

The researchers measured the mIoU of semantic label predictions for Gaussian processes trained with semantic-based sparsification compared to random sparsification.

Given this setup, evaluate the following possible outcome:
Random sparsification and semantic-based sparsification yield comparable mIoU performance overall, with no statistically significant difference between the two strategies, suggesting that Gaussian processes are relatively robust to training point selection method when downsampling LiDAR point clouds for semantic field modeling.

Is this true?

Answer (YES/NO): NO